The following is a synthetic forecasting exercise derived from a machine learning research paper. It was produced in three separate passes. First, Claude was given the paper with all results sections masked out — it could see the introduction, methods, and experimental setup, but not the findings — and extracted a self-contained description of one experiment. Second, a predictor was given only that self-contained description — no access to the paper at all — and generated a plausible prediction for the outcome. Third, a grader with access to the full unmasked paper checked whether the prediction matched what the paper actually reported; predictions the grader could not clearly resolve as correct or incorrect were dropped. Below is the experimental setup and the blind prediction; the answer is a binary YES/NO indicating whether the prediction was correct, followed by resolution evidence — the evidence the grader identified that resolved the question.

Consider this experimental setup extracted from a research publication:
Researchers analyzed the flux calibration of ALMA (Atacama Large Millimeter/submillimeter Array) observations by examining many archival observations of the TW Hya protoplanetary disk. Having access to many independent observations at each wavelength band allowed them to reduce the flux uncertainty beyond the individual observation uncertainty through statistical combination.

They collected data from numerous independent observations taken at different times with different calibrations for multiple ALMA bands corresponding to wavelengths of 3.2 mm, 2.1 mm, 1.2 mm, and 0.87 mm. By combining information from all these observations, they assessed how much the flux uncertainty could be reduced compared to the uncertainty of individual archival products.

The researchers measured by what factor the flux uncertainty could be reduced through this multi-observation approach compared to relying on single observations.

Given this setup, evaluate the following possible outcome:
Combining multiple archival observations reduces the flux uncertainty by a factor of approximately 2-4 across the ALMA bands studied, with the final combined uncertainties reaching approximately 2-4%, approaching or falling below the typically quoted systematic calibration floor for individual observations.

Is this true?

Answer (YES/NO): NO